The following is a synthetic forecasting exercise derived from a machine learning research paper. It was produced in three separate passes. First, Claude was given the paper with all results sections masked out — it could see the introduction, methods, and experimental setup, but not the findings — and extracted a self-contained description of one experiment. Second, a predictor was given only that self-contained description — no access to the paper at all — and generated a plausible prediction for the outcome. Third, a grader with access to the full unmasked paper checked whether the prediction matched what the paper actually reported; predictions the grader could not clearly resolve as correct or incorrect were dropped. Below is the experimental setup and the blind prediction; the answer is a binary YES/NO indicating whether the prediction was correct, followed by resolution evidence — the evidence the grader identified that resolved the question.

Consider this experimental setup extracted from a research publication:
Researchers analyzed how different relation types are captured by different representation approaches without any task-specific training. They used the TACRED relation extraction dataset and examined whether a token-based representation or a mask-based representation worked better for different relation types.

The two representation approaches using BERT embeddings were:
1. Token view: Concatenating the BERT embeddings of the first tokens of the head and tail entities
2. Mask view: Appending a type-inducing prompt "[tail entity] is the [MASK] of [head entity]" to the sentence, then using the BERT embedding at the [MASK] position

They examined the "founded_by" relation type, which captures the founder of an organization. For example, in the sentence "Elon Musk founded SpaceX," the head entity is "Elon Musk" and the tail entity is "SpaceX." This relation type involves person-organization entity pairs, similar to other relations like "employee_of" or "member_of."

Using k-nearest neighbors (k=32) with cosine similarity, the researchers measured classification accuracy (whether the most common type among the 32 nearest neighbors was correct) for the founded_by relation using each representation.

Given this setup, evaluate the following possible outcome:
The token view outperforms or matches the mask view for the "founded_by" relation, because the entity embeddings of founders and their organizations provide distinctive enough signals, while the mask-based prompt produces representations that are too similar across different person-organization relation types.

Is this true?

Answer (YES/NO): NO